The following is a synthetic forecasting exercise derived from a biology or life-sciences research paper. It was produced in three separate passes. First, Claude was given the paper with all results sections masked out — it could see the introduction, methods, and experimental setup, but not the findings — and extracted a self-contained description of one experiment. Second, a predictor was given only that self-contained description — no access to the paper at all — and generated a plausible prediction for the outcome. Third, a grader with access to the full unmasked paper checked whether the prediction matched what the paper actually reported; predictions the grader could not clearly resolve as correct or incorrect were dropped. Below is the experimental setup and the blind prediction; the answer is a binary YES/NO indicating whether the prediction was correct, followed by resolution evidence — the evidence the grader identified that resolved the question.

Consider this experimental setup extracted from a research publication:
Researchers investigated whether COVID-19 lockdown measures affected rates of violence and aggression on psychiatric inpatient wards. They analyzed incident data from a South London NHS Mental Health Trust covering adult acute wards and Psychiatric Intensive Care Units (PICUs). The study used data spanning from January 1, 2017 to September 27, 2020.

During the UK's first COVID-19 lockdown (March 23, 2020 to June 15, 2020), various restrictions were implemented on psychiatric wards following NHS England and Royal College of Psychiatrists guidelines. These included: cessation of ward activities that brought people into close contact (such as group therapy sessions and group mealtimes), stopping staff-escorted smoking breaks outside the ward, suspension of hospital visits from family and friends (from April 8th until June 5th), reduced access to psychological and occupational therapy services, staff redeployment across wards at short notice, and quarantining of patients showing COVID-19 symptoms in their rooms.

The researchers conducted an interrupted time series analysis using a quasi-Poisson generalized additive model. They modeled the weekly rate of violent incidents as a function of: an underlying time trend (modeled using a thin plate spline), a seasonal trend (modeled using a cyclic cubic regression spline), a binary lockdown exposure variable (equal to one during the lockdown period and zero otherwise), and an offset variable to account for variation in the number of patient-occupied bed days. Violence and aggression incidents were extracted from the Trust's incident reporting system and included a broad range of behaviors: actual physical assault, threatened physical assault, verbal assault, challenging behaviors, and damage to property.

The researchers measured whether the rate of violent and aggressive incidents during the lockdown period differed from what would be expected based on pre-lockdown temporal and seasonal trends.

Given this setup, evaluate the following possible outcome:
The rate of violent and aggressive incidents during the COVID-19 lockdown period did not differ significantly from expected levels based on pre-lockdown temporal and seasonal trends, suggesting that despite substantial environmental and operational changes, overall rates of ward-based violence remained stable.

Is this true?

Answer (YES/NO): NO